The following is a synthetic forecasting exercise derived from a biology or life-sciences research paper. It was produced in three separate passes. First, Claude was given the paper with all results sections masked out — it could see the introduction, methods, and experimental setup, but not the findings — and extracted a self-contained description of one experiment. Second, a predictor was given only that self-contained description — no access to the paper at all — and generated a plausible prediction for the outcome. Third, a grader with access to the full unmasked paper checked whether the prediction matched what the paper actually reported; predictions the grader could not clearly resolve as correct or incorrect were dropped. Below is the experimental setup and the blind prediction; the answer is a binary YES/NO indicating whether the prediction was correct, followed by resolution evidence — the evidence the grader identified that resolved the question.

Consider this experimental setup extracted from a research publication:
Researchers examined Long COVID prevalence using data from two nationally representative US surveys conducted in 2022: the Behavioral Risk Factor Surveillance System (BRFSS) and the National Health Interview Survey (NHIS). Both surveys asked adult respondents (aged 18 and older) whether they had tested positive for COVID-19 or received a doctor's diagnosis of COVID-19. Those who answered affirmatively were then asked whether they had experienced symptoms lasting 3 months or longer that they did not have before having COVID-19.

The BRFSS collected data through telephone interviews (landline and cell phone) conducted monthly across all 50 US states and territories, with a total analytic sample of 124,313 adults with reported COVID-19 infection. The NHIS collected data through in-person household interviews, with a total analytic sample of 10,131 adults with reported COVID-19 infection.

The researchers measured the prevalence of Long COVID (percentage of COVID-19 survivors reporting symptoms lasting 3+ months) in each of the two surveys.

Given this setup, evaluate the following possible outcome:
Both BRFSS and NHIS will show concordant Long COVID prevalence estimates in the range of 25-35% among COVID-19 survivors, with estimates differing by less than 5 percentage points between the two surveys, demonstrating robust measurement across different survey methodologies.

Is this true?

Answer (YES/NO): NO